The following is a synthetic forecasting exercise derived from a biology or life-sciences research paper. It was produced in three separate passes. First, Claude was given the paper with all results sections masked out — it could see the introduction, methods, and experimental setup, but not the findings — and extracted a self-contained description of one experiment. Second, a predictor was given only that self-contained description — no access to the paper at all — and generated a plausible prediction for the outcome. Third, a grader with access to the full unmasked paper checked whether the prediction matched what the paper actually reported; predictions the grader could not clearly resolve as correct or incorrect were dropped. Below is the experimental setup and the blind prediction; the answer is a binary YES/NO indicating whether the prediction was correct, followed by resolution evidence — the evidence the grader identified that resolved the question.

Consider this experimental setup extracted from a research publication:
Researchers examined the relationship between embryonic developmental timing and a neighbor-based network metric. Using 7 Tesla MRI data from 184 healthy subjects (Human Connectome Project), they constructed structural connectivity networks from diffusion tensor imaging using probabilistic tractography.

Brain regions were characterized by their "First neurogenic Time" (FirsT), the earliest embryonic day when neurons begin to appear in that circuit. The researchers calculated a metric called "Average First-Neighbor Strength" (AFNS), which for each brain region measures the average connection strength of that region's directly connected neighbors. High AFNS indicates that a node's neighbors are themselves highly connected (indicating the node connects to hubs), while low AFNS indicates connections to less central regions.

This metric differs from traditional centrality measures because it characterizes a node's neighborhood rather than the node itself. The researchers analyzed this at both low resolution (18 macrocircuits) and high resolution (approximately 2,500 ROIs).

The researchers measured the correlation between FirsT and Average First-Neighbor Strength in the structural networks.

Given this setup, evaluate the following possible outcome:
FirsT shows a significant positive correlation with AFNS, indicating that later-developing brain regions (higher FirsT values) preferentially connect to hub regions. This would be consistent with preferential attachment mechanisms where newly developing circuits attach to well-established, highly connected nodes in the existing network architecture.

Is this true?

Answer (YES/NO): NO